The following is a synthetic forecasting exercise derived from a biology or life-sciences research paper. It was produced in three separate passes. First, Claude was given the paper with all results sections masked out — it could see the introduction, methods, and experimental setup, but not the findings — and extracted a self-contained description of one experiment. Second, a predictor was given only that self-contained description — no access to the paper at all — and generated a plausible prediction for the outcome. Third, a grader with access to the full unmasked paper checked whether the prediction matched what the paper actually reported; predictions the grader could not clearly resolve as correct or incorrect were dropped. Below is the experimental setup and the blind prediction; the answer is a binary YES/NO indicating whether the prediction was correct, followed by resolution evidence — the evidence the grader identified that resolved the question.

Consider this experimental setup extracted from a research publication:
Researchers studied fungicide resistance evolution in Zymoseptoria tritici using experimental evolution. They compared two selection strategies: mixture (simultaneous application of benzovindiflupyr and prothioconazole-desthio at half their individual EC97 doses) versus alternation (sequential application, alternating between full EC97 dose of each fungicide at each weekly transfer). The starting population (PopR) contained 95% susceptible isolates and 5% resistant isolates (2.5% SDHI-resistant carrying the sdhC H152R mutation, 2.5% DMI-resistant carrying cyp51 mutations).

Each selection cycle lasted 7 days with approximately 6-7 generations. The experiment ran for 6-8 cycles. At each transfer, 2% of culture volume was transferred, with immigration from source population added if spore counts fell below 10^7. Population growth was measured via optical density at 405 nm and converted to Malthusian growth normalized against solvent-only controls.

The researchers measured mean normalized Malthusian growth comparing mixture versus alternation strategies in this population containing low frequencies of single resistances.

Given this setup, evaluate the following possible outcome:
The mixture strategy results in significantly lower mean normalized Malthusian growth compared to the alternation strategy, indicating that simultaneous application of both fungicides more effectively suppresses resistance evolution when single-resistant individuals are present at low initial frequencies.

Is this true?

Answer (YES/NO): YES